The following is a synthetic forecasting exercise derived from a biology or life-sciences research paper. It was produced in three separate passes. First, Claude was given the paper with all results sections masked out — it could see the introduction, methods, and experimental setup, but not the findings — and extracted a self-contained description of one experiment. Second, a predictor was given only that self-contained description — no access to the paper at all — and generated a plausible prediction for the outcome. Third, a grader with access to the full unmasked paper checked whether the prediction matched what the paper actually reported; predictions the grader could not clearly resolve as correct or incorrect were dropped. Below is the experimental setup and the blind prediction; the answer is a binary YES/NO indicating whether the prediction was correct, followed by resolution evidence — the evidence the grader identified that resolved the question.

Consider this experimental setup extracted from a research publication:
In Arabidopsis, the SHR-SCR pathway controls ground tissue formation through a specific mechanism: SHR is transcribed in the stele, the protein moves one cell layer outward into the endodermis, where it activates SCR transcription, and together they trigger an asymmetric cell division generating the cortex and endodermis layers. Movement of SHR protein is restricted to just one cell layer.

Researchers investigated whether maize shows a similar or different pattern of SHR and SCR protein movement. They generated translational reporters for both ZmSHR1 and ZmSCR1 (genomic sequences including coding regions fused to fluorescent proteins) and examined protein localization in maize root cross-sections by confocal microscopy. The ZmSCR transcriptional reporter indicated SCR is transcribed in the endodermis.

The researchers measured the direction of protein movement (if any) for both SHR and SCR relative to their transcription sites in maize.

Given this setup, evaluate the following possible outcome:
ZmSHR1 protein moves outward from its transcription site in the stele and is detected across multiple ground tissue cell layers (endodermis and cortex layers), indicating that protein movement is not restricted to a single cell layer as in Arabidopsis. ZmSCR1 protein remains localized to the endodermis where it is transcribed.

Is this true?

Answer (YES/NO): NO